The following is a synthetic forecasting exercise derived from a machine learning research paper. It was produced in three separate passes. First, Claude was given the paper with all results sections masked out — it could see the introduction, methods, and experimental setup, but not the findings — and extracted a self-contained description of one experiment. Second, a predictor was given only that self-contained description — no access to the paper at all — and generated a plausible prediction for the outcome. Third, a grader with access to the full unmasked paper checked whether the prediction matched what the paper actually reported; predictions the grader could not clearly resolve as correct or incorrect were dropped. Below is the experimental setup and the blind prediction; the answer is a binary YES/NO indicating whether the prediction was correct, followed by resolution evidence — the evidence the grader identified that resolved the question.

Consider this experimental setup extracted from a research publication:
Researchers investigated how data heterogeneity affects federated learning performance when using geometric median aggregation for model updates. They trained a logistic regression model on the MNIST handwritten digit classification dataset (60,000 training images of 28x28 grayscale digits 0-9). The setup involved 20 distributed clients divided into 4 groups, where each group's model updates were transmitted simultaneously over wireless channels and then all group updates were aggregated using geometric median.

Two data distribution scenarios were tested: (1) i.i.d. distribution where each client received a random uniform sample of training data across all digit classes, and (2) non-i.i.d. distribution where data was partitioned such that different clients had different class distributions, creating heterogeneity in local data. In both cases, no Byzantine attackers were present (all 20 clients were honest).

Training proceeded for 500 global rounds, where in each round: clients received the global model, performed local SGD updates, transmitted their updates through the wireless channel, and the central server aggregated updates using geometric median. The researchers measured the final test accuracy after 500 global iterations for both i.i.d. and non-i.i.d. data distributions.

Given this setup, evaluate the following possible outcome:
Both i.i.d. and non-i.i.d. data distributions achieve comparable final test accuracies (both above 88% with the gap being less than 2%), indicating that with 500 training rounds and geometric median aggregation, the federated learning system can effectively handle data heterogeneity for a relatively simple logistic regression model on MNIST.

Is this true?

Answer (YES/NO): NO